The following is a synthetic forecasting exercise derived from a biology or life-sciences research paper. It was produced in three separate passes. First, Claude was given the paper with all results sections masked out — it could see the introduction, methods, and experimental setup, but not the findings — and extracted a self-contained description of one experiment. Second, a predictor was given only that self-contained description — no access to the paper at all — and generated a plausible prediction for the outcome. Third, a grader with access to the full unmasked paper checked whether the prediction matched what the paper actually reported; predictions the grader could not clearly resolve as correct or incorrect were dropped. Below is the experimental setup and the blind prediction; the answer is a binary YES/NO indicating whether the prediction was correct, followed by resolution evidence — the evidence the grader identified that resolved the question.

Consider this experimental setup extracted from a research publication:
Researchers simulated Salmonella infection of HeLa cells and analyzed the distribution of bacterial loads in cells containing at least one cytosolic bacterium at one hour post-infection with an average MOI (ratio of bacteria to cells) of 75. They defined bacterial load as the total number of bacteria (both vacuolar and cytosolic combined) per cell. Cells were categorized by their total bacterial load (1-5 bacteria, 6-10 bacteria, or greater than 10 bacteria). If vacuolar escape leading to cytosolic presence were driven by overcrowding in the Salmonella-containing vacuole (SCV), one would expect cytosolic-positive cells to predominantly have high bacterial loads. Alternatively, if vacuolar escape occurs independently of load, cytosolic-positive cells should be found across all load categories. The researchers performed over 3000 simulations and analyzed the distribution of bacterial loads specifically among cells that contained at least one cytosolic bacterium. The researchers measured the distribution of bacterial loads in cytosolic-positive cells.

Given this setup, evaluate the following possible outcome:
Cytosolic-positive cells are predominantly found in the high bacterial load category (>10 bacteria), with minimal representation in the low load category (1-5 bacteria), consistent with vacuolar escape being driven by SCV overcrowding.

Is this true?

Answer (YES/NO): NO